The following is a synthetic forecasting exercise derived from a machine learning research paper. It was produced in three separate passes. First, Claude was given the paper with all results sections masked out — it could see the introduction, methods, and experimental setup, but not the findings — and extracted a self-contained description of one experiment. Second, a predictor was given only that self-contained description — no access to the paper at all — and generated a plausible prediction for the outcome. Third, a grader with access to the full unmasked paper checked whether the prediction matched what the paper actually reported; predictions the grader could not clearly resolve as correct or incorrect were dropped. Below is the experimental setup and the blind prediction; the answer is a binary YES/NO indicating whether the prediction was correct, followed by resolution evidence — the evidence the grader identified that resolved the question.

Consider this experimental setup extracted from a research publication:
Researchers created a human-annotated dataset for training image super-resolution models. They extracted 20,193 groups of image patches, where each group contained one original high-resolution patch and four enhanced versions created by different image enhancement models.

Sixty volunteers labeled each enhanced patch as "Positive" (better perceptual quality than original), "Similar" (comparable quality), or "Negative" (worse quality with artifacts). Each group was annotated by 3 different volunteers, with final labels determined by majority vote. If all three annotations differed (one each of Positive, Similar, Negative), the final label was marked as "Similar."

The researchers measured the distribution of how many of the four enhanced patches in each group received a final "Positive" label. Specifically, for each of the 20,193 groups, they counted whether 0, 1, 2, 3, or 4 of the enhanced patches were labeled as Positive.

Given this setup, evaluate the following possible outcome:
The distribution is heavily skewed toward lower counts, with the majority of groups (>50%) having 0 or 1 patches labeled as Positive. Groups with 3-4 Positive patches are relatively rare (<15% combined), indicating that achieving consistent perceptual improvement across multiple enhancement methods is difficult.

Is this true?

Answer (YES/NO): NO